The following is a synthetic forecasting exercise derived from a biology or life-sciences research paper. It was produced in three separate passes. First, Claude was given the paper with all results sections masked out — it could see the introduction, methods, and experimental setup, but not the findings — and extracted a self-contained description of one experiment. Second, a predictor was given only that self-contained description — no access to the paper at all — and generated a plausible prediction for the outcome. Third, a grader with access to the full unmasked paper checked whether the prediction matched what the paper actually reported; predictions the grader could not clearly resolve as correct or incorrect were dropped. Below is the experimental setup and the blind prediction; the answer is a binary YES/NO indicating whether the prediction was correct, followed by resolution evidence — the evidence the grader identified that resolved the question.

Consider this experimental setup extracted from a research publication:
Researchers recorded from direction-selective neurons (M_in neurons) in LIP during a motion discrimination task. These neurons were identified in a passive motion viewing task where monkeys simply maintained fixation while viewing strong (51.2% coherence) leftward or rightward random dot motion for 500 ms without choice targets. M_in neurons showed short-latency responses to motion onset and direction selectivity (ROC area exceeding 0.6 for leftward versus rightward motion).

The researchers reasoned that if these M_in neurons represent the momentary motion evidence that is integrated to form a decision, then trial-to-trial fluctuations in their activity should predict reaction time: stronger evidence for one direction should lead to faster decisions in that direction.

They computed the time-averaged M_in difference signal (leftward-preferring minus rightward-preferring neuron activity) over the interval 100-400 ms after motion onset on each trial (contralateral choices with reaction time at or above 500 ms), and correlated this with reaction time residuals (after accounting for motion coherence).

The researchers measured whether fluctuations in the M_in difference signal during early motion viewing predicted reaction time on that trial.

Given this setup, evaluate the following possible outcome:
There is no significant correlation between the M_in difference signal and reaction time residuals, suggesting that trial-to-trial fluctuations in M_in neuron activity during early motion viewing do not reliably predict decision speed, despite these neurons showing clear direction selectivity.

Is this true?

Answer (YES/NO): NO